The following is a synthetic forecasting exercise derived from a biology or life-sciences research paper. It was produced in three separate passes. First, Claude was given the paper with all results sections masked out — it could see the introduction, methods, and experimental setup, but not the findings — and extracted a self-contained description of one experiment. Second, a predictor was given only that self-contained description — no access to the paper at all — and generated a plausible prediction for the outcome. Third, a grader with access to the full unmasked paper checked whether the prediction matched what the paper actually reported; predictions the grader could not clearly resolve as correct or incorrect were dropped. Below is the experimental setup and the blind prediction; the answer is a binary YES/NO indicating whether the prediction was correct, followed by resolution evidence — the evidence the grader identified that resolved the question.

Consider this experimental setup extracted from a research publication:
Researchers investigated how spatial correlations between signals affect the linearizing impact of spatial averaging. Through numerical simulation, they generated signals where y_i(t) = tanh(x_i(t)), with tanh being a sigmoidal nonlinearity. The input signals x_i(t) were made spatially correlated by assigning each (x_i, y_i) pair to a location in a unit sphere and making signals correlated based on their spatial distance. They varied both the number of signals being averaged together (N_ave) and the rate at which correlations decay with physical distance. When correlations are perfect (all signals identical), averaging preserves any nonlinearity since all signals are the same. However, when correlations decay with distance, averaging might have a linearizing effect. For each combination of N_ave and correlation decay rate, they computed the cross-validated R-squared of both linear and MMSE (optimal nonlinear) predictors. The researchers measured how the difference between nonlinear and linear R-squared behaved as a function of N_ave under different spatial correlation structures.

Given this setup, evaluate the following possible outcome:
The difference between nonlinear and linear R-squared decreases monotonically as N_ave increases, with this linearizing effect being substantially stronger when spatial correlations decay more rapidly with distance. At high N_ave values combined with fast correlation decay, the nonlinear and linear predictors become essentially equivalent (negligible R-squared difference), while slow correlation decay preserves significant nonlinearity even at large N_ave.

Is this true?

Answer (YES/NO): NO